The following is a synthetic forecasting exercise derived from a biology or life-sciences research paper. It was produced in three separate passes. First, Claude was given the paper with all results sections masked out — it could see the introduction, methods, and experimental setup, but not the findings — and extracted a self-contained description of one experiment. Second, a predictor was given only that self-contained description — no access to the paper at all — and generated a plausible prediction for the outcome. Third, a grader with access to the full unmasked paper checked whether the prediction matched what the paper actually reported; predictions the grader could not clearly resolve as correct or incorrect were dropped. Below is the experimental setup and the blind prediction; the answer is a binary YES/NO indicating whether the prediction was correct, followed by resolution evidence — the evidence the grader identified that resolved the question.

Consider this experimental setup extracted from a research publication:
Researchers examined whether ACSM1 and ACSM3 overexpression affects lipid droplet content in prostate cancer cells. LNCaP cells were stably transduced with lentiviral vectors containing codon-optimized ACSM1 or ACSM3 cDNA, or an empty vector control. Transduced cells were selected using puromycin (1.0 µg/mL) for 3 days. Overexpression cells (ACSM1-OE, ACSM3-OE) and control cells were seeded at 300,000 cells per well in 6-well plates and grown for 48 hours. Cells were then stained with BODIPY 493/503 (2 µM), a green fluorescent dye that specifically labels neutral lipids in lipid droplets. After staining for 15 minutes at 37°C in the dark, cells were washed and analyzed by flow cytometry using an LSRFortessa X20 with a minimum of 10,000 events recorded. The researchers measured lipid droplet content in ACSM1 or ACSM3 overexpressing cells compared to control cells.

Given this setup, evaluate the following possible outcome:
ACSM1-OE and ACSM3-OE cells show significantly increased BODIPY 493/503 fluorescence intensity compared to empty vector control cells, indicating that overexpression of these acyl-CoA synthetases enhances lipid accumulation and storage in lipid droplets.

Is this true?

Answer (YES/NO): NO